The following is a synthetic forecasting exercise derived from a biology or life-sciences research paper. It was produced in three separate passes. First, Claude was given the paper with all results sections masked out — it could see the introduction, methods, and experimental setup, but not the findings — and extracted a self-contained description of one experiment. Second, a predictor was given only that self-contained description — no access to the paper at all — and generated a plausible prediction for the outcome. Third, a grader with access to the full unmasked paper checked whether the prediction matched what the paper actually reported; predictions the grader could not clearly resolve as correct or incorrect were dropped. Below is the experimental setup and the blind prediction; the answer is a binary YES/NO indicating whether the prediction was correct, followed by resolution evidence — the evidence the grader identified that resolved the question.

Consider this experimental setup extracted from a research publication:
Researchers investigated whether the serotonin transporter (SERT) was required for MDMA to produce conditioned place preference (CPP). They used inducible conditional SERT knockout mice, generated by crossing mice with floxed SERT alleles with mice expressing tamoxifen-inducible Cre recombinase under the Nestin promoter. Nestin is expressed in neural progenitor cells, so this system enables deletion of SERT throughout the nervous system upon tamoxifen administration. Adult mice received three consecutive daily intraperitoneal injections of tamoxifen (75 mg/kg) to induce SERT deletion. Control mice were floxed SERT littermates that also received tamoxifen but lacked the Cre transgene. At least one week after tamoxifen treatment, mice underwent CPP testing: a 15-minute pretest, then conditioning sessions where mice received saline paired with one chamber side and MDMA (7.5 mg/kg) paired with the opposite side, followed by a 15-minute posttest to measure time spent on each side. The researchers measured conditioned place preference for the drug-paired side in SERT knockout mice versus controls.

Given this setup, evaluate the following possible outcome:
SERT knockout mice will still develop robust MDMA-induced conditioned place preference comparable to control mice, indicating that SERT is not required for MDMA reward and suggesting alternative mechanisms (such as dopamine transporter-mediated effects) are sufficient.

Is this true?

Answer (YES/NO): NO